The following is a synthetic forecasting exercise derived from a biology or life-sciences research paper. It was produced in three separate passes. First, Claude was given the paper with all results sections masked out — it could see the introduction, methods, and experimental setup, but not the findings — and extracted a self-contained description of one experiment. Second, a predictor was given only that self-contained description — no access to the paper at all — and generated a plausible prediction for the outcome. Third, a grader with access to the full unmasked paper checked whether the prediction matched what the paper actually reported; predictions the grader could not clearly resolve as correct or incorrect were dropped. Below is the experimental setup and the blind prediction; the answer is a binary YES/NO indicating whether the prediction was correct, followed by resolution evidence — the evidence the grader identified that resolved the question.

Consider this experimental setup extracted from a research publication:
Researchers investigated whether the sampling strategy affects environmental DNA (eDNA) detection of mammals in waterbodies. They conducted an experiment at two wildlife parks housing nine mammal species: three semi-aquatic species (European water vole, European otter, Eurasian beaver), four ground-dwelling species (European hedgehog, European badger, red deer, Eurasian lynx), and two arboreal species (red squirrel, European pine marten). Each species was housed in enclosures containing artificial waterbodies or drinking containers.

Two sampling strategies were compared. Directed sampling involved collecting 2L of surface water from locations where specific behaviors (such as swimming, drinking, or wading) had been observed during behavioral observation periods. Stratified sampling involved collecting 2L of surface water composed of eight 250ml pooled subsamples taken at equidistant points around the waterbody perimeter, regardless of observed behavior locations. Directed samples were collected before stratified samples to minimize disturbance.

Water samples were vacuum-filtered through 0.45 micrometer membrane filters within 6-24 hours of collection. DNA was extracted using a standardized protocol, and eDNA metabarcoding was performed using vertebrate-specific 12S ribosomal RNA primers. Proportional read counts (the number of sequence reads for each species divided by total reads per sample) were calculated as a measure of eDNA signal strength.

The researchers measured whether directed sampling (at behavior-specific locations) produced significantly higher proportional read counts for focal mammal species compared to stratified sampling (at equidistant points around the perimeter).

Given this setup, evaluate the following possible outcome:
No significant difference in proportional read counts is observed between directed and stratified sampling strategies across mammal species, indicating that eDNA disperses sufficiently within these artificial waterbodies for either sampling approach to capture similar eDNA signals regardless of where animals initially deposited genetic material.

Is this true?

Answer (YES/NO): YES